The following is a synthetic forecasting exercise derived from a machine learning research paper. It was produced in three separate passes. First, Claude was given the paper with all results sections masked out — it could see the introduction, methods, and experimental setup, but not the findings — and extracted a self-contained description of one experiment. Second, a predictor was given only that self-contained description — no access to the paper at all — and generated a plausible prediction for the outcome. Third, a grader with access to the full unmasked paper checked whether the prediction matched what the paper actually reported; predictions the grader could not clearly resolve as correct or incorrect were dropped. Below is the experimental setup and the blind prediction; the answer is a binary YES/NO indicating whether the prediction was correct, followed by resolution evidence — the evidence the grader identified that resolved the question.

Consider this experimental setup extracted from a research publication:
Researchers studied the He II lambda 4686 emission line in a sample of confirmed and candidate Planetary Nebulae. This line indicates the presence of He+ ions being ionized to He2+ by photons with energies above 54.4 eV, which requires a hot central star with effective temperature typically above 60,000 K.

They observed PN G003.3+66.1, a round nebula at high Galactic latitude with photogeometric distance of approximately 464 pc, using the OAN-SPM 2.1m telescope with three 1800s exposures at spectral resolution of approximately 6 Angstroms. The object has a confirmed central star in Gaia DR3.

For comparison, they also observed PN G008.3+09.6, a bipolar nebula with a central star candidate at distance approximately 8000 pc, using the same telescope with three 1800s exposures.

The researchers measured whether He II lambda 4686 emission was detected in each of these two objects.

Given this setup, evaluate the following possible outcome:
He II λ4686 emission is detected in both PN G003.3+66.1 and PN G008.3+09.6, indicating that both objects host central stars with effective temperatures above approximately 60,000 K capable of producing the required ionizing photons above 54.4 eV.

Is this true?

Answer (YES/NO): NO